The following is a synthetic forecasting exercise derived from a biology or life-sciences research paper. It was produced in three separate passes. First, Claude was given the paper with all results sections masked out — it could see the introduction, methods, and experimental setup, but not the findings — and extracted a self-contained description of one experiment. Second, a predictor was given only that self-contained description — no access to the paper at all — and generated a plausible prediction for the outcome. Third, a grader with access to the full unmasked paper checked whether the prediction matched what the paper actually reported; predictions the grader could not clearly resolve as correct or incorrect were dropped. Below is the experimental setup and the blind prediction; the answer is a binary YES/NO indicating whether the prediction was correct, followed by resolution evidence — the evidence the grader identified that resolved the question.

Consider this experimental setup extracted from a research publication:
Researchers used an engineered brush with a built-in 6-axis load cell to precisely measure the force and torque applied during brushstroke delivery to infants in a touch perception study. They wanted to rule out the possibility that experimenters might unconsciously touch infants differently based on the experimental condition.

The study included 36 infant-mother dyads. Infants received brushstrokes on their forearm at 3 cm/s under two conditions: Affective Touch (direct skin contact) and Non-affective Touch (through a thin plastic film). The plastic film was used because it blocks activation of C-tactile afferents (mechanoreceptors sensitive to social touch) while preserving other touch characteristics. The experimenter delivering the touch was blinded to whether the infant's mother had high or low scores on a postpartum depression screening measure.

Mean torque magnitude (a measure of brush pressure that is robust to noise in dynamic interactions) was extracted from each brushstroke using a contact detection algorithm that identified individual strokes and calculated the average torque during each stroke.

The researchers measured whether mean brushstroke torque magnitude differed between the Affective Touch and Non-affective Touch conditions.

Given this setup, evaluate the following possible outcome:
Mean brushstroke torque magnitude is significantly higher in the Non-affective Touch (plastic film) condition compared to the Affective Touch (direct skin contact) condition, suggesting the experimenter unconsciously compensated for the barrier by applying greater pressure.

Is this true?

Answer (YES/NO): YES